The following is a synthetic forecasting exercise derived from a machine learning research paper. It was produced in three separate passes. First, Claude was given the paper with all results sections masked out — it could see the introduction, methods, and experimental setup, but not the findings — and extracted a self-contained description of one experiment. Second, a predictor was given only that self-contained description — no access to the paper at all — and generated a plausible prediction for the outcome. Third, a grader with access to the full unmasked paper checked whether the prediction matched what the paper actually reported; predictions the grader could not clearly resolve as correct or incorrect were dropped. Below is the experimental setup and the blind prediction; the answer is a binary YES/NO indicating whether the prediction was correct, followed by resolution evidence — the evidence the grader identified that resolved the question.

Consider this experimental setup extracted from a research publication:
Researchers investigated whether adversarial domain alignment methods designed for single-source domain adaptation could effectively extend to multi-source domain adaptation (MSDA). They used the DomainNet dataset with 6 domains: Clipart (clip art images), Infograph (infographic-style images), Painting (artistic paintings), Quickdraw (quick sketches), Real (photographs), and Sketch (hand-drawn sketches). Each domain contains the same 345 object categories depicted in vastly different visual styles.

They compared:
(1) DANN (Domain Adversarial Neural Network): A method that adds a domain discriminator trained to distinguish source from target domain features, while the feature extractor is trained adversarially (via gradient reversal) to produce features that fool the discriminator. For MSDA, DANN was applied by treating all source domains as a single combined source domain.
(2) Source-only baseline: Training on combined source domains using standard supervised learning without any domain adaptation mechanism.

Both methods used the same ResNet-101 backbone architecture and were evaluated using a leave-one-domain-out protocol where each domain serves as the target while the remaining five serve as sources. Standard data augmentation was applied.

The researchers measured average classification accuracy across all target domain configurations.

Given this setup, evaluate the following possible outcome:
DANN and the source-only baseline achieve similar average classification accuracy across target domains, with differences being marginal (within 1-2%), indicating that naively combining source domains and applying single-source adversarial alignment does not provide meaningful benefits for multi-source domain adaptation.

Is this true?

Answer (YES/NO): YES